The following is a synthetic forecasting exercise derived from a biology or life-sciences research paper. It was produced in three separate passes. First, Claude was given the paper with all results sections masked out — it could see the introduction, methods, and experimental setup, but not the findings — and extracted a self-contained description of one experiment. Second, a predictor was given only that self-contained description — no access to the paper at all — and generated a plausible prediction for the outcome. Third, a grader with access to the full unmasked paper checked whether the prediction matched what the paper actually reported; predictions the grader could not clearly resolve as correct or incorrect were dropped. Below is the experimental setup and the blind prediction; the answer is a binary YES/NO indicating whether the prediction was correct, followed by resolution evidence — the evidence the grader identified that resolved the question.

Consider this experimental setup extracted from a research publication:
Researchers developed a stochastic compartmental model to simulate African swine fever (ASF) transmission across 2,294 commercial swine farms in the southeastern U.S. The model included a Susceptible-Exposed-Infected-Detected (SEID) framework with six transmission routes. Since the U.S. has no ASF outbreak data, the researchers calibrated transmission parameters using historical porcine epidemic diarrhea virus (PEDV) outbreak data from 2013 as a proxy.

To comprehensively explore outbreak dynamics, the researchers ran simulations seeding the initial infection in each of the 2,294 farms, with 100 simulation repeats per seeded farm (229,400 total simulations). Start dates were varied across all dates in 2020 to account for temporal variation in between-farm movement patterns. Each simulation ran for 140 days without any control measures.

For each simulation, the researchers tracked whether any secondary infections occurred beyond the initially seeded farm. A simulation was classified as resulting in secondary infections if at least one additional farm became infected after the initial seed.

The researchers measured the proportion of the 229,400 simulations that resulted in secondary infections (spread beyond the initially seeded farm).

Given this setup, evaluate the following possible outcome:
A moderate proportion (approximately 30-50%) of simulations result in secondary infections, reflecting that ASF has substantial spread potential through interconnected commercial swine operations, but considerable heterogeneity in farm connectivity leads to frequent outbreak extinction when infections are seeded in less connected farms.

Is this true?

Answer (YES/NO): NO